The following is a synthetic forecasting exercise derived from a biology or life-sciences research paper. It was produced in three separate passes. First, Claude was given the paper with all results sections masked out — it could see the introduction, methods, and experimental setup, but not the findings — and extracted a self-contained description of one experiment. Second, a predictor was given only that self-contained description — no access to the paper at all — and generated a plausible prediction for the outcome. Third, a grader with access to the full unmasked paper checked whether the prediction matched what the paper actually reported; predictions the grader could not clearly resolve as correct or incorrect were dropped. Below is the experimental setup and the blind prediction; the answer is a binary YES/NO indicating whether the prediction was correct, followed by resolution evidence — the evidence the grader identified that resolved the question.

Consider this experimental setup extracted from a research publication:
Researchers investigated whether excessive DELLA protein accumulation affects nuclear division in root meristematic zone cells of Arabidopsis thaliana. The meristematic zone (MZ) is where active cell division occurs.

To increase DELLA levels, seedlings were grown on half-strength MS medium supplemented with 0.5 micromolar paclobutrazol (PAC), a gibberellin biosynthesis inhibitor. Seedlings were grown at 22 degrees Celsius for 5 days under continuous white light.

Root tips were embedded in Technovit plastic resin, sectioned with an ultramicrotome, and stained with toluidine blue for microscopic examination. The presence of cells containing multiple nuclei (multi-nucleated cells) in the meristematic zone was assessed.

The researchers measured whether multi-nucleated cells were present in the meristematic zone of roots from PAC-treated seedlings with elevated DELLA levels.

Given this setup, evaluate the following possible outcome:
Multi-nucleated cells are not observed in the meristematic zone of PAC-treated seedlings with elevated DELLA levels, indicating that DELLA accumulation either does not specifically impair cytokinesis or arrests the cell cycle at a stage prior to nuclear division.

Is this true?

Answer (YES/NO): NO